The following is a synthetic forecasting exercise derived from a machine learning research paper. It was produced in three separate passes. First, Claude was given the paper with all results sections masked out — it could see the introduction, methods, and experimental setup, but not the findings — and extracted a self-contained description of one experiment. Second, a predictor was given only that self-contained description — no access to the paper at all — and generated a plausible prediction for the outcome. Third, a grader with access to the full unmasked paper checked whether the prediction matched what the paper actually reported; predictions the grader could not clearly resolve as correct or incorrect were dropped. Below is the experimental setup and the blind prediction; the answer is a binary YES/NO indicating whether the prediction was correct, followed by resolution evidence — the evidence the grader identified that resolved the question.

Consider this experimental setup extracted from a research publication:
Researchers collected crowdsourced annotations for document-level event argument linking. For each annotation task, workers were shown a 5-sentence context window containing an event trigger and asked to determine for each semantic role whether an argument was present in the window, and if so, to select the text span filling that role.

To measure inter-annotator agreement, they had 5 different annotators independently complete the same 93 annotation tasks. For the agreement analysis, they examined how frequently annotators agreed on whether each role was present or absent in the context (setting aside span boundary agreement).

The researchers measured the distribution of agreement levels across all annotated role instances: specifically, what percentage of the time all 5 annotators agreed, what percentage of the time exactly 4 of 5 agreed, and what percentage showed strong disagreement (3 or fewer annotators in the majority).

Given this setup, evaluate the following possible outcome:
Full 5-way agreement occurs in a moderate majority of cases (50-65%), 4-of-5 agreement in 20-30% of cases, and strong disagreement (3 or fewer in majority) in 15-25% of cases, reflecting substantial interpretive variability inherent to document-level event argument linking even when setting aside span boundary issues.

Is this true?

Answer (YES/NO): NO